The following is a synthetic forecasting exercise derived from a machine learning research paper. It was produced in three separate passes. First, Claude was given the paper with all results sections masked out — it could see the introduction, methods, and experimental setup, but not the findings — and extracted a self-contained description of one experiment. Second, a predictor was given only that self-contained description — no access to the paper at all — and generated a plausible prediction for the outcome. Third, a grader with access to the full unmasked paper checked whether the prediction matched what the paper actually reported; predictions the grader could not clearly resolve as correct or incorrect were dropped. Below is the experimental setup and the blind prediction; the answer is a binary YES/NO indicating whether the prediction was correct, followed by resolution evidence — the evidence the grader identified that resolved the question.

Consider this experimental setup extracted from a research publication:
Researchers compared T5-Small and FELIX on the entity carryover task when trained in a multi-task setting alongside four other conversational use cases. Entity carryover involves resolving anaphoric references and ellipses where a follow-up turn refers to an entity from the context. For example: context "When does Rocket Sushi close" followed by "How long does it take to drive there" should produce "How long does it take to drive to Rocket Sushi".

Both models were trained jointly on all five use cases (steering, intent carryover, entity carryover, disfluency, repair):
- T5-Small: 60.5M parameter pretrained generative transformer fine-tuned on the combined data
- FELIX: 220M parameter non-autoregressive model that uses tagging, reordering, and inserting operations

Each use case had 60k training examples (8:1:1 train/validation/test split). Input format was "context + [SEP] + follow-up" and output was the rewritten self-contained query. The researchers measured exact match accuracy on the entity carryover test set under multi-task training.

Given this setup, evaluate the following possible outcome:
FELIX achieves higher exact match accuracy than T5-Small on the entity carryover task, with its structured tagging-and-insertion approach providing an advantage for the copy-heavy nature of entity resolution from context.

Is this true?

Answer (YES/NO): NO